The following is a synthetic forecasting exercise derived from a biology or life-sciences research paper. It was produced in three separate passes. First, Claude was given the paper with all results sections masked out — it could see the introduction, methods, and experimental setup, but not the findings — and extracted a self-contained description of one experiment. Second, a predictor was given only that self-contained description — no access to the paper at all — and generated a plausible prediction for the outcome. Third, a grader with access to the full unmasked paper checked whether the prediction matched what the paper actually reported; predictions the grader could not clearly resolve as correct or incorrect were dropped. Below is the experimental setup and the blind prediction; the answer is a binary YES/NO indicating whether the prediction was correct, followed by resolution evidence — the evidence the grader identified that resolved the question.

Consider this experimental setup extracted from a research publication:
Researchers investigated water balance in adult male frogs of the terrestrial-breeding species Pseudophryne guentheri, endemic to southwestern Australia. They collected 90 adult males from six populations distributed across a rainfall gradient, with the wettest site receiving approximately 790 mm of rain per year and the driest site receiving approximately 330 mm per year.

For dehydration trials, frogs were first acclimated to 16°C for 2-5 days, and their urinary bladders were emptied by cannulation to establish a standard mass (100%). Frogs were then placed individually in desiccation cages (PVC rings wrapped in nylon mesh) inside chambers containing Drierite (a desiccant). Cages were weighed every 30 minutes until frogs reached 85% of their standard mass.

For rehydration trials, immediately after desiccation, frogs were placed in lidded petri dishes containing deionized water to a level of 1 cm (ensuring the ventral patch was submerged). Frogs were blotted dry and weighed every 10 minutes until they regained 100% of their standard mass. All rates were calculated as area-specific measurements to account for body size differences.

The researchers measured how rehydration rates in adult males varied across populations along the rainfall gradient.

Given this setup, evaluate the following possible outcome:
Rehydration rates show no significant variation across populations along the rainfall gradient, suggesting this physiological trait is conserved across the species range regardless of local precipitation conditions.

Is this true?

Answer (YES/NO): NO